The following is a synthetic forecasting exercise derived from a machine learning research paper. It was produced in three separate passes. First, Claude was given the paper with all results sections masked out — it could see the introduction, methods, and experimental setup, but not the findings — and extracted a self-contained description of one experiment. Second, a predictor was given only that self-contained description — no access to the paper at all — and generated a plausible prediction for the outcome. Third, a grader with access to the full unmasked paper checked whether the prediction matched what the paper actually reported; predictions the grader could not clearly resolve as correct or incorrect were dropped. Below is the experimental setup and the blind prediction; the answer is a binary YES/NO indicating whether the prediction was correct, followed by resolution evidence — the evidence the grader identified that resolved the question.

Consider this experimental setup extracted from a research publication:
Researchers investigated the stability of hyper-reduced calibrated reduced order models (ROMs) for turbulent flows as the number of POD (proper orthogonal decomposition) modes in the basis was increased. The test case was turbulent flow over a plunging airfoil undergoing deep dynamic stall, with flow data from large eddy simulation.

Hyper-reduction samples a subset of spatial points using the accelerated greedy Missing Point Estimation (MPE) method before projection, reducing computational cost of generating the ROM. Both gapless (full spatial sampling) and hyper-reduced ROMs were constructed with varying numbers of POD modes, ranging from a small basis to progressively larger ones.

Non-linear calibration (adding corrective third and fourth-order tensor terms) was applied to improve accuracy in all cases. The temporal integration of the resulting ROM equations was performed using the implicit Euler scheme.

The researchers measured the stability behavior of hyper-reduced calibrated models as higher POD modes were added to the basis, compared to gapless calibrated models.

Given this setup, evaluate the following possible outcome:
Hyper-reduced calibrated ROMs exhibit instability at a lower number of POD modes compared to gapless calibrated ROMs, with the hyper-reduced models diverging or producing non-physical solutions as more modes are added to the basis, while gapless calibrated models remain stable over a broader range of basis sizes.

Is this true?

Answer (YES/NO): YES